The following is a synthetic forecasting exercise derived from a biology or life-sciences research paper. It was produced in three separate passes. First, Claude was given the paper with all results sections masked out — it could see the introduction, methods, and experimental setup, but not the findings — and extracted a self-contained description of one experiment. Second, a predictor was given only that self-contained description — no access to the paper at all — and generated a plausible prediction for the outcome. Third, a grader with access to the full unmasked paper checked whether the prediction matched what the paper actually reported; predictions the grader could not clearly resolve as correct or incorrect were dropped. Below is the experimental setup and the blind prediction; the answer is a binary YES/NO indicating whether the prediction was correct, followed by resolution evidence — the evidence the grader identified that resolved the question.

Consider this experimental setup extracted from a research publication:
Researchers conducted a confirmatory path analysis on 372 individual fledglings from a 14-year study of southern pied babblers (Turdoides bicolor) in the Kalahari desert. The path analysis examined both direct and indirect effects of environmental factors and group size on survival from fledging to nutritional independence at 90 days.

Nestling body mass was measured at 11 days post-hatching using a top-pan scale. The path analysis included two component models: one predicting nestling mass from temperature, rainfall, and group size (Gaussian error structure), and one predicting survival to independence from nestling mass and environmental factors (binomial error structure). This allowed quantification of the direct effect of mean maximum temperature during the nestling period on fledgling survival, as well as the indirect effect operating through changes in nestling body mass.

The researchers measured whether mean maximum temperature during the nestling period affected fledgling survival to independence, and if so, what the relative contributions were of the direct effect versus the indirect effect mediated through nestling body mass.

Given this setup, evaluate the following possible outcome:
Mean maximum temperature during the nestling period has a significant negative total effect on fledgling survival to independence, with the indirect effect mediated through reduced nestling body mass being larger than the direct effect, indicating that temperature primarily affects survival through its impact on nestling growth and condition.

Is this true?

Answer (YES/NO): NO